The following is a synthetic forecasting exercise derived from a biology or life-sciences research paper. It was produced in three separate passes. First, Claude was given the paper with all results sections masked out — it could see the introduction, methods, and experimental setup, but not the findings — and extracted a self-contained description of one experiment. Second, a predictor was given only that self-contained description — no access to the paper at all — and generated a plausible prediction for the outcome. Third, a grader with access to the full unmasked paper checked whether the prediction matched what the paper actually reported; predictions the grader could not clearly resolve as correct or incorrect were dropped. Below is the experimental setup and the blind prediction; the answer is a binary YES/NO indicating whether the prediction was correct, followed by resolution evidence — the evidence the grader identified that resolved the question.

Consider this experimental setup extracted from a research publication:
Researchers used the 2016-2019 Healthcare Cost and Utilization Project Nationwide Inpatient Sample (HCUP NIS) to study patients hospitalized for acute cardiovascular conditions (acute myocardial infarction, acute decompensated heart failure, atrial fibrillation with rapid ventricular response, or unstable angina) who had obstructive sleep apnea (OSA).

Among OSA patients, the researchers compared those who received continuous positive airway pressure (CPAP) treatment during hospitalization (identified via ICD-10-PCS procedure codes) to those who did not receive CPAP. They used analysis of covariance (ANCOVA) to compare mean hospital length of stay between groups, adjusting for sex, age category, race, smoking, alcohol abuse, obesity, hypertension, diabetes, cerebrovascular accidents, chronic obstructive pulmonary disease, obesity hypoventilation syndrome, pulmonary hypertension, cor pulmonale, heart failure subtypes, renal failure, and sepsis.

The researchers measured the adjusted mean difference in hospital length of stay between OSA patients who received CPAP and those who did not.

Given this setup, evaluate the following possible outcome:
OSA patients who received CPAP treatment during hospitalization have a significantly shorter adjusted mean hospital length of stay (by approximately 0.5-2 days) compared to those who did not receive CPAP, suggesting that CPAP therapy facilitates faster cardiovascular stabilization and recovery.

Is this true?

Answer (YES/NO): NO